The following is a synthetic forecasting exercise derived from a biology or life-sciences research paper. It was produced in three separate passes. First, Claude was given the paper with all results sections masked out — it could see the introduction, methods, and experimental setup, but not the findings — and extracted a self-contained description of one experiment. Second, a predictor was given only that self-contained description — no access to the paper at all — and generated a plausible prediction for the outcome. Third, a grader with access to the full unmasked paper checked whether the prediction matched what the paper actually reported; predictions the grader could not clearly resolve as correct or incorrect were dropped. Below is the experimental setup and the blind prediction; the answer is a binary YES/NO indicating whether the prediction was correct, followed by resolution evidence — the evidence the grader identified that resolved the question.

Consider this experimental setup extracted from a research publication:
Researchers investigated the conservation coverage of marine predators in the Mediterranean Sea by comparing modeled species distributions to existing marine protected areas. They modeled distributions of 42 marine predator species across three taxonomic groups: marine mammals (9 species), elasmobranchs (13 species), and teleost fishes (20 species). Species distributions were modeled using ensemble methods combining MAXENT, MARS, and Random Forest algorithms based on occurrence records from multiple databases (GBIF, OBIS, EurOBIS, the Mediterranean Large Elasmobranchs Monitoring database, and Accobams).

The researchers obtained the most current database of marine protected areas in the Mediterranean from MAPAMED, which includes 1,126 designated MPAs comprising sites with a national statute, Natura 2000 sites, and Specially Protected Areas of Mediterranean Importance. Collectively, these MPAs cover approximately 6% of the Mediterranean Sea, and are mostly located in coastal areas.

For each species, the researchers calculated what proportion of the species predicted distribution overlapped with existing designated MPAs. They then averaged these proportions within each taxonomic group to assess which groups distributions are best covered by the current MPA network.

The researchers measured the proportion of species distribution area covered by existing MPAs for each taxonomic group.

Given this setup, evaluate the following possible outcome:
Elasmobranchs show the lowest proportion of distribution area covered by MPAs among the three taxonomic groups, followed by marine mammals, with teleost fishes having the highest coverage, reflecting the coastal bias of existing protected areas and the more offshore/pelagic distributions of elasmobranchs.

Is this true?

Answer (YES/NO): NO